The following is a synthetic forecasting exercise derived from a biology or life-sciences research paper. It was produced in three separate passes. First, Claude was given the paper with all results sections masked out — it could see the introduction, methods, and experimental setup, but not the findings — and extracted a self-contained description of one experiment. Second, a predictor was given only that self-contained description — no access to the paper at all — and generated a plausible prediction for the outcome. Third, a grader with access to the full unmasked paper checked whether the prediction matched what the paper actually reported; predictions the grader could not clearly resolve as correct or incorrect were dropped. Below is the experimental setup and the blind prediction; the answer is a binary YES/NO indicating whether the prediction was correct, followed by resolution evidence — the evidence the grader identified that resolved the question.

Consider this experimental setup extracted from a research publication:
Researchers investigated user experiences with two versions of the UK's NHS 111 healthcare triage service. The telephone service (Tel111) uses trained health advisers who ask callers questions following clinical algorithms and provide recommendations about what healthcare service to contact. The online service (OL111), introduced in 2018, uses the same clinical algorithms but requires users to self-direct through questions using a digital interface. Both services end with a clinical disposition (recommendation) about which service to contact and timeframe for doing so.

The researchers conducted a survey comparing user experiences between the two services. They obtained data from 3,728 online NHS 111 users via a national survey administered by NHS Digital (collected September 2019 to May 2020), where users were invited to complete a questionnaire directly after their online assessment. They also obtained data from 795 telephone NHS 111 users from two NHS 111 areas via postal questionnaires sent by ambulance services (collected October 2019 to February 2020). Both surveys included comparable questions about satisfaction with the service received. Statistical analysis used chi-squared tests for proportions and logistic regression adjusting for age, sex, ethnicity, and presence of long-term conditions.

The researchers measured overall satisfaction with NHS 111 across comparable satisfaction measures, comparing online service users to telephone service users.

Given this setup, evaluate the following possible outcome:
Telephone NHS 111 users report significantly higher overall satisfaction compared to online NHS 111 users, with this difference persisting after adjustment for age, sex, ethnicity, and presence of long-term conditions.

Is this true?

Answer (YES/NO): YES